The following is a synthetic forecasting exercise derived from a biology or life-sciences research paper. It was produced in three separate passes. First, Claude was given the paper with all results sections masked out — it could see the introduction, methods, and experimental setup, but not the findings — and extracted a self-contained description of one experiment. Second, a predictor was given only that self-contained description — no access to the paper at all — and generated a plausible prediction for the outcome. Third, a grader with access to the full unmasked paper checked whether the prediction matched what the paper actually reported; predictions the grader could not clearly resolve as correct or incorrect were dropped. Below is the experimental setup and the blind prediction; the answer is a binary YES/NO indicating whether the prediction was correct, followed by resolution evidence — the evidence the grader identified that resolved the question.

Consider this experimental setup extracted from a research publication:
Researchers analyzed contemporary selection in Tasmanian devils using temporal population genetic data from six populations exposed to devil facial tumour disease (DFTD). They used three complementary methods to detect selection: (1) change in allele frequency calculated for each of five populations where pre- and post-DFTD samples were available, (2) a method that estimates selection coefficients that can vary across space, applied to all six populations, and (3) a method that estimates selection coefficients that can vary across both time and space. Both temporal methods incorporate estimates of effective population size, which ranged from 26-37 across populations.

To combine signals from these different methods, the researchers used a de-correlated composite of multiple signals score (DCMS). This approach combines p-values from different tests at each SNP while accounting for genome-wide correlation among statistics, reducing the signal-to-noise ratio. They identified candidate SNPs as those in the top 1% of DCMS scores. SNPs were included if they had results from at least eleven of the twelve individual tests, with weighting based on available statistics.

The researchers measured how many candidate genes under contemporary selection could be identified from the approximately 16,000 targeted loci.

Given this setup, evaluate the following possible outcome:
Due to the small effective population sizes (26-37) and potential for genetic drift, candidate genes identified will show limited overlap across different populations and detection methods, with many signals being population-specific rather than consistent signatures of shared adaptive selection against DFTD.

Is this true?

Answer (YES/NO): NO